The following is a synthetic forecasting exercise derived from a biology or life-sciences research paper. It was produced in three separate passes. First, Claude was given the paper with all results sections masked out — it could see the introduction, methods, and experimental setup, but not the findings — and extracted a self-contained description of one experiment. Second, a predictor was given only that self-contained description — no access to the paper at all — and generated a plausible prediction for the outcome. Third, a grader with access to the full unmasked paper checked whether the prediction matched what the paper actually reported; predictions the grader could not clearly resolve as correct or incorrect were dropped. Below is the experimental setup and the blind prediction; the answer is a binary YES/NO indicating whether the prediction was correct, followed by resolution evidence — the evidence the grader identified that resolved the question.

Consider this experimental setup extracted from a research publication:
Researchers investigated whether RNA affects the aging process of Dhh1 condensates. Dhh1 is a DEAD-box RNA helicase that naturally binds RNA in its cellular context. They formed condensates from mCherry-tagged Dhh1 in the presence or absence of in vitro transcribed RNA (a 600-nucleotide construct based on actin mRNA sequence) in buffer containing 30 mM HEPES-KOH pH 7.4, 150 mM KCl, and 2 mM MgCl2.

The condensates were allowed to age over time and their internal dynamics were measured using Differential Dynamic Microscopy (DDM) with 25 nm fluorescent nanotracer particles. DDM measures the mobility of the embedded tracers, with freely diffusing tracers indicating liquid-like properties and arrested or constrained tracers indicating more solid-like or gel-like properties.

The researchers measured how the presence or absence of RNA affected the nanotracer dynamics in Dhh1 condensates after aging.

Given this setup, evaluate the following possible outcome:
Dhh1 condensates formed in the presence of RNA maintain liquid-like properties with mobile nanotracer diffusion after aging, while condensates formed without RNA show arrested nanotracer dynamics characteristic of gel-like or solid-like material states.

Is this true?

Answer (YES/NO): NO